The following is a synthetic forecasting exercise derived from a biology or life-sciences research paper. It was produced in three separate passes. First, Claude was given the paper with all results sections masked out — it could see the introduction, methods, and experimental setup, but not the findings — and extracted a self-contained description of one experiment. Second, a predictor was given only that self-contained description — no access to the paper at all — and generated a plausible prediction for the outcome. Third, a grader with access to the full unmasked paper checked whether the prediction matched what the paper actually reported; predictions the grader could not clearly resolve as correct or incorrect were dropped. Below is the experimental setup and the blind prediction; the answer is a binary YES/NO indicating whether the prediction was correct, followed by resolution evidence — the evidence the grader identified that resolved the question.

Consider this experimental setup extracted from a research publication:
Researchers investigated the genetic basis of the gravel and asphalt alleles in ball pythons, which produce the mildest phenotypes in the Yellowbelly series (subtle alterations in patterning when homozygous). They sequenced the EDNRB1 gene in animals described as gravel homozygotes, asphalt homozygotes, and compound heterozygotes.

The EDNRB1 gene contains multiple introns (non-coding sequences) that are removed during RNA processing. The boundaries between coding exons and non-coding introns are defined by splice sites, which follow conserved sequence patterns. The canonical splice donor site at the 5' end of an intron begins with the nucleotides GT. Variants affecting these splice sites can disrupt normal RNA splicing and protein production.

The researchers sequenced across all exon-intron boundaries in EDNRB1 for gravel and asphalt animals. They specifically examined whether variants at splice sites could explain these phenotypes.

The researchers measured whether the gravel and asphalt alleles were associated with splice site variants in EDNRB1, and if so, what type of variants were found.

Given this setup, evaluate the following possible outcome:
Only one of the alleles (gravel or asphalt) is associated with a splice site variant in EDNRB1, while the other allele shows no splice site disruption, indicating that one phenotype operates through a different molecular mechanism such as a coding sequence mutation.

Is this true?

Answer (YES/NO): NO